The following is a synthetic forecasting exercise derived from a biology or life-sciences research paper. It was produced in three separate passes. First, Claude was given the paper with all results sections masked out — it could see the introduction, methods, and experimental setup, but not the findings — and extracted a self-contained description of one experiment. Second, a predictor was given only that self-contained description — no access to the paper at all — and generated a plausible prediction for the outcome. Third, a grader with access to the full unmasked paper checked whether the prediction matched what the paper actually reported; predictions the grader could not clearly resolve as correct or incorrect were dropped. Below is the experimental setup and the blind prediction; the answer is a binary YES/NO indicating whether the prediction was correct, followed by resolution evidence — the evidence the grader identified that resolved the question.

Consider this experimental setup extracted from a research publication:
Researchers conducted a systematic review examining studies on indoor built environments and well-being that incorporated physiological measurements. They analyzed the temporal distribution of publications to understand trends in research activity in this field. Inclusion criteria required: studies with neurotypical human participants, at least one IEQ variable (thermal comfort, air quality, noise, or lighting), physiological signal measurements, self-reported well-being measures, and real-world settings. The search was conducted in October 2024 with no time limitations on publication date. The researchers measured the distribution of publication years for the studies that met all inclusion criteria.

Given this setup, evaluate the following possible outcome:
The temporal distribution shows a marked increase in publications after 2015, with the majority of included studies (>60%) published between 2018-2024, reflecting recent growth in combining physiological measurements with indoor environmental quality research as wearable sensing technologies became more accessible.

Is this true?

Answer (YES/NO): YES